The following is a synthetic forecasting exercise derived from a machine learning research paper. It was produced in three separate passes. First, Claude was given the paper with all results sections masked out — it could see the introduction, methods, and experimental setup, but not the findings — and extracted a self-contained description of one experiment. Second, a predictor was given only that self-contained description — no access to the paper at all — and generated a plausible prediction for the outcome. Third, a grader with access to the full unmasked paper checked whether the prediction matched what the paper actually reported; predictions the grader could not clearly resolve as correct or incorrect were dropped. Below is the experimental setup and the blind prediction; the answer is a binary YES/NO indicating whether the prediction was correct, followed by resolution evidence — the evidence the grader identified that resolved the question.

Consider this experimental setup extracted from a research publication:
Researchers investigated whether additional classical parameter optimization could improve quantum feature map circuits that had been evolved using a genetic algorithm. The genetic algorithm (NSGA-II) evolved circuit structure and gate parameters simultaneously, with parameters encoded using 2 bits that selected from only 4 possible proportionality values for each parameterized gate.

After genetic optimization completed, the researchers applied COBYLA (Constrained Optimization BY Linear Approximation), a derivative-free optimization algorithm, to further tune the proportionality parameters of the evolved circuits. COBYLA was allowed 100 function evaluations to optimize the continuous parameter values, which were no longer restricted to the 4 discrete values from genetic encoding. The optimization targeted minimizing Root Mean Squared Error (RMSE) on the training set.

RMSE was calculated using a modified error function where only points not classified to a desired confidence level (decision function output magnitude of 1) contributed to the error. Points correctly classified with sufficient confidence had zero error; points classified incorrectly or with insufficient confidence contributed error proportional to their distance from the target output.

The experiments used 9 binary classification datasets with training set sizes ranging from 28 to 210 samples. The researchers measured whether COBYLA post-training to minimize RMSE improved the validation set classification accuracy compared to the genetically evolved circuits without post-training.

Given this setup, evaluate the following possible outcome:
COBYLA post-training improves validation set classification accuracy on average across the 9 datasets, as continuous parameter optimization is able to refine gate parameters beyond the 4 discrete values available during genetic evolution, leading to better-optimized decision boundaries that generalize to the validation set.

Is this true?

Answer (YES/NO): NO